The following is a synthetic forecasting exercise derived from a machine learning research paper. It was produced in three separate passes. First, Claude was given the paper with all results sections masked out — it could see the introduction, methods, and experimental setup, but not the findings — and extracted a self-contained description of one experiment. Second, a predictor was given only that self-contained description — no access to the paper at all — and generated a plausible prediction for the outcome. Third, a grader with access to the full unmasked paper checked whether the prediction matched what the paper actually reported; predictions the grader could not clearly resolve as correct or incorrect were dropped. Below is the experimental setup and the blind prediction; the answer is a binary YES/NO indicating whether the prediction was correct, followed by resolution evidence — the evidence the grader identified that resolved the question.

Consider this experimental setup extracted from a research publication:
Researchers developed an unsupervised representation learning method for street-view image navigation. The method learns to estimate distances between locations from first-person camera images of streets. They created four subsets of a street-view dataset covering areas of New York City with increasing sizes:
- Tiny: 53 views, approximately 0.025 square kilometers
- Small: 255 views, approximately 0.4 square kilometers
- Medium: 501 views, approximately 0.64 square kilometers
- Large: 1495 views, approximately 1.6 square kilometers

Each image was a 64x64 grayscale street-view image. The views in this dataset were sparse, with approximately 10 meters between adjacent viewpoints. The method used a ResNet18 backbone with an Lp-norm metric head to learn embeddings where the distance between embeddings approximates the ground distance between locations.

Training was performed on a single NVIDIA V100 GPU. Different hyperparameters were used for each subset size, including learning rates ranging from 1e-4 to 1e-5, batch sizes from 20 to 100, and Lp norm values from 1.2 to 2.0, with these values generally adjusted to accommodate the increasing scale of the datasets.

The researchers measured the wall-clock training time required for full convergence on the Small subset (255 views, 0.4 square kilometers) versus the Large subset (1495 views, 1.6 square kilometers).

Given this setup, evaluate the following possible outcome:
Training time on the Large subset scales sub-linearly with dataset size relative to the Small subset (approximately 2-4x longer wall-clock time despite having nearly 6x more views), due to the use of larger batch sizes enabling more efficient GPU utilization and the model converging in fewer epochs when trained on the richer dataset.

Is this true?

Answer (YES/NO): NO